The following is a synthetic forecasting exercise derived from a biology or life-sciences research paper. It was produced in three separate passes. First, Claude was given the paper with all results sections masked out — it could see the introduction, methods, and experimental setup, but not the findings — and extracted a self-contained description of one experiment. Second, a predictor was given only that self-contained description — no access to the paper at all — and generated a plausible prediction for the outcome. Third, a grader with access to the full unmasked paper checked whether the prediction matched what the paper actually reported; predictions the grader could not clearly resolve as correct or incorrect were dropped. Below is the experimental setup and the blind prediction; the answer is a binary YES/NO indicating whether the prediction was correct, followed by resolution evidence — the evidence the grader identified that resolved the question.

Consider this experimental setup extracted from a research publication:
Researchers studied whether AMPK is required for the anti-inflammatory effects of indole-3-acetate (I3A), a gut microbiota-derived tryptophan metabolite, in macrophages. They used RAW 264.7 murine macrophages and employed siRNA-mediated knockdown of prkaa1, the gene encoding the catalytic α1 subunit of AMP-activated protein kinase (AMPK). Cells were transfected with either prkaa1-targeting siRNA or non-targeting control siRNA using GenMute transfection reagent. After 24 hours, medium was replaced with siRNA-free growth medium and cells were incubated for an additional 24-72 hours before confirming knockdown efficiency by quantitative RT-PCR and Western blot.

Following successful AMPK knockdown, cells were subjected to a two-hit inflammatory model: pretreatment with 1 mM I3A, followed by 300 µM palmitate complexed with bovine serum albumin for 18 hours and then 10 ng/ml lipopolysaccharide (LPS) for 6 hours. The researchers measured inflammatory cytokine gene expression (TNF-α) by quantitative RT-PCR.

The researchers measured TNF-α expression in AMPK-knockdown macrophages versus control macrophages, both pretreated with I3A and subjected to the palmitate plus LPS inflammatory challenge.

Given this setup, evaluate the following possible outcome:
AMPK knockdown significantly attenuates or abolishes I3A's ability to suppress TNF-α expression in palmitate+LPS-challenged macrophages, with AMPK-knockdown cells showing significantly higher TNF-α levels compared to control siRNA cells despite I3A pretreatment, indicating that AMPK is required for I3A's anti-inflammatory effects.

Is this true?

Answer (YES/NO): YES